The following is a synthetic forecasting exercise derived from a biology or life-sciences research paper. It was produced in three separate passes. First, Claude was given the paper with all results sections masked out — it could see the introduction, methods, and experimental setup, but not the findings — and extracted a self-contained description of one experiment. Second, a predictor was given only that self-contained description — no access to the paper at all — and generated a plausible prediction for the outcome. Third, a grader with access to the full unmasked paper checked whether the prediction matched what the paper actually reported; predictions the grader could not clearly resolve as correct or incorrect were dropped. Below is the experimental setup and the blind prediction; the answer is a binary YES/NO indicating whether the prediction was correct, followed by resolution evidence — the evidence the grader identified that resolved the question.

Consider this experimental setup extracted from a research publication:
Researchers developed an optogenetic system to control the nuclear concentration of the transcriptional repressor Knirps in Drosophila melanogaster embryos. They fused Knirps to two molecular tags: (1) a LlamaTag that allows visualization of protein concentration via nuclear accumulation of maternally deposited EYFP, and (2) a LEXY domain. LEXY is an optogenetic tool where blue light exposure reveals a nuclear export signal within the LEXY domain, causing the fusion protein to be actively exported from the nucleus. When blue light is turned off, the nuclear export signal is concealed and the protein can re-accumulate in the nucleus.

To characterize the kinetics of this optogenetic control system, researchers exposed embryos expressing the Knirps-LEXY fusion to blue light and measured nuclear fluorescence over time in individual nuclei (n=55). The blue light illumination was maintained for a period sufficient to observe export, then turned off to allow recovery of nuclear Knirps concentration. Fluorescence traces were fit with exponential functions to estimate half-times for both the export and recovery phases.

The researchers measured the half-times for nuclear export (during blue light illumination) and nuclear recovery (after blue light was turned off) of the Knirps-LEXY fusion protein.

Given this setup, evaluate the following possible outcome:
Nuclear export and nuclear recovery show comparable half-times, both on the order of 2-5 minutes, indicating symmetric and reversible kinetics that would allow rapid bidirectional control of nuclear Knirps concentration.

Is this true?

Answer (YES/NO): NO